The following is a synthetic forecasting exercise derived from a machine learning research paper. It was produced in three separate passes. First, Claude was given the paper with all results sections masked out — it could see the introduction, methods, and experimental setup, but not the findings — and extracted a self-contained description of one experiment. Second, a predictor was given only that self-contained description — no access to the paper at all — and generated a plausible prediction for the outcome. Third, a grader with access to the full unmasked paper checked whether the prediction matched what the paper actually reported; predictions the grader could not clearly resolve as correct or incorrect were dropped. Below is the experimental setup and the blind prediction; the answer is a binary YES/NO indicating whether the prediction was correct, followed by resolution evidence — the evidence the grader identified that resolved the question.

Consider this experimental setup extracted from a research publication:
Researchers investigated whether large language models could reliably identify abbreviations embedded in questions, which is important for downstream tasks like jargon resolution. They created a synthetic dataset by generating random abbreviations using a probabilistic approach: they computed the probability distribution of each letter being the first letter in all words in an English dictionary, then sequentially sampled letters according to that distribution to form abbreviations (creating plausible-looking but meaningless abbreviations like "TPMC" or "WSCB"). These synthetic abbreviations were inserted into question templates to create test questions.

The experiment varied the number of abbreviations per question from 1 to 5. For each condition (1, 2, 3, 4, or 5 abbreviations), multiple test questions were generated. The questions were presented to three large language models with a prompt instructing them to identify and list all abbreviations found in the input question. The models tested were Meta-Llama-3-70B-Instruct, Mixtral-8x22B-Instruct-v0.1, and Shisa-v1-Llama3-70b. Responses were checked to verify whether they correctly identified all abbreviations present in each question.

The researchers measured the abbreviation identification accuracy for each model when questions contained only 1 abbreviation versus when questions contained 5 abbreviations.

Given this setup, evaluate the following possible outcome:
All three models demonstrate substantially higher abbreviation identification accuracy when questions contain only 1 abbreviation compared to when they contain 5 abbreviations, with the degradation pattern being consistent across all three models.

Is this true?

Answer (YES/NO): NO